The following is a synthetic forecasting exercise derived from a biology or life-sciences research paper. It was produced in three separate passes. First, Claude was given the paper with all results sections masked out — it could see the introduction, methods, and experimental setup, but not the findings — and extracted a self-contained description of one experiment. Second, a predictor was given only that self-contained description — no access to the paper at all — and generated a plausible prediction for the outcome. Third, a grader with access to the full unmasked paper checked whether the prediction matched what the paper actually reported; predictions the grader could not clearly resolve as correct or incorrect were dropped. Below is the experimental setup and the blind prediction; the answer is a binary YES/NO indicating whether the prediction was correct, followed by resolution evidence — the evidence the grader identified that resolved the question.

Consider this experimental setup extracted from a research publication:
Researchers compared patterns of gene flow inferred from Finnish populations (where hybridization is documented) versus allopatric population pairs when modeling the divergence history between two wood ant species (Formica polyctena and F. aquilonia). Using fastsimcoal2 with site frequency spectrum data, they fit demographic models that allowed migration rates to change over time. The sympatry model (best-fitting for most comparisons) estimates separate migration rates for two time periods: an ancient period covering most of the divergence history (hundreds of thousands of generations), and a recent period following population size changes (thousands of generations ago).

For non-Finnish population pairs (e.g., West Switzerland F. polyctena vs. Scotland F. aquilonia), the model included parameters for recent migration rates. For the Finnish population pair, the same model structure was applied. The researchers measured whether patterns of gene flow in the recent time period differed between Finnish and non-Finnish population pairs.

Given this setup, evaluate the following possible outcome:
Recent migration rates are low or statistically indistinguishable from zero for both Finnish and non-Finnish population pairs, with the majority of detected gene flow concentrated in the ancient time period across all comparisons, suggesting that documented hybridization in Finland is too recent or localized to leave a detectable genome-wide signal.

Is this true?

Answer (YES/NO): NO